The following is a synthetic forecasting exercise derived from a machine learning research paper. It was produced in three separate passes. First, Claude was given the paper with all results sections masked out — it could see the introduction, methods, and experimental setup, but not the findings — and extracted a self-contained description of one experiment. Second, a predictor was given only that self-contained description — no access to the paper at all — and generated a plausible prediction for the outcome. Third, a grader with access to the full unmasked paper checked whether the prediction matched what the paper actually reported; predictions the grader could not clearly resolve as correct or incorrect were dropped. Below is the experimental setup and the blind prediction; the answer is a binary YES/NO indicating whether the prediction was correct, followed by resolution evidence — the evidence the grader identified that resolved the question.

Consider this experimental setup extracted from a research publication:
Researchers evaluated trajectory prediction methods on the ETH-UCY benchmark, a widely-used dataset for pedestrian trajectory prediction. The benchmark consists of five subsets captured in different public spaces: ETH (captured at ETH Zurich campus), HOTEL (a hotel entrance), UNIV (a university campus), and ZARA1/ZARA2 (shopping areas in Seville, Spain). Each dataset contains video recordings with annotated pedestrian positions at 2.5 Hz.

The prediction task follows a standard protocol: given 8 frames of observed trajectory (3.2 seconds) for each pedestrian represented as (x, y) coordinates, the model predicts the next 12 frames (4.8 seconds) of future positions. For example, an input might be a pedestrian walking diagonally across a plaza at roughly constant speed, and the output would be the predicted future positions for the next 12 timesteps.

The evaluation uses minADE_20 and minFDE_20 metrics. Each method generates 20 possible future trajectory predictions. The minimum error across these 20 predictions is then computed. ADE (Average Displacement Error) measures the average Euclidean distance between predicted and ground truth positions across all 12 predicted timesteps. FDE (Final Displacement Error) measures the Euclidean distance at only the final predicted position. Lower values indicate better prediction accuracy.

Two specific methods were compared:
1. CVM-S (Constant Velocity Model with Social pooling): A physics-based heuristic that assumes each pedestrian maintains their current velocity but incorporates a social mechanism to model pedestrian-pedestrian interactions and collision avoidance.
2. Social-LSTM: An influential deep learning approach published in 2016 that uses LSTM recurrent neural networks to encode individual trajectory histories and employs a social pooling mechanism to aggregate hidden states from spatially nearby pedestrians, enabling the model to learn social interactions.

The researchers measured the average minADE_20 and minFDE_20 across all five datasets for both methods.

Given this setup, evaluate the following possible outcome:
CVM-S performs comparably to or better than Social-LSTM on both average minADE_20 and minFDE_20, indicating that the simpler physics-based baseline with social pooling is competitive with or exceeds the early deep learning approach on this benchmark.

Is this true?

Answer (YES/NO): YES